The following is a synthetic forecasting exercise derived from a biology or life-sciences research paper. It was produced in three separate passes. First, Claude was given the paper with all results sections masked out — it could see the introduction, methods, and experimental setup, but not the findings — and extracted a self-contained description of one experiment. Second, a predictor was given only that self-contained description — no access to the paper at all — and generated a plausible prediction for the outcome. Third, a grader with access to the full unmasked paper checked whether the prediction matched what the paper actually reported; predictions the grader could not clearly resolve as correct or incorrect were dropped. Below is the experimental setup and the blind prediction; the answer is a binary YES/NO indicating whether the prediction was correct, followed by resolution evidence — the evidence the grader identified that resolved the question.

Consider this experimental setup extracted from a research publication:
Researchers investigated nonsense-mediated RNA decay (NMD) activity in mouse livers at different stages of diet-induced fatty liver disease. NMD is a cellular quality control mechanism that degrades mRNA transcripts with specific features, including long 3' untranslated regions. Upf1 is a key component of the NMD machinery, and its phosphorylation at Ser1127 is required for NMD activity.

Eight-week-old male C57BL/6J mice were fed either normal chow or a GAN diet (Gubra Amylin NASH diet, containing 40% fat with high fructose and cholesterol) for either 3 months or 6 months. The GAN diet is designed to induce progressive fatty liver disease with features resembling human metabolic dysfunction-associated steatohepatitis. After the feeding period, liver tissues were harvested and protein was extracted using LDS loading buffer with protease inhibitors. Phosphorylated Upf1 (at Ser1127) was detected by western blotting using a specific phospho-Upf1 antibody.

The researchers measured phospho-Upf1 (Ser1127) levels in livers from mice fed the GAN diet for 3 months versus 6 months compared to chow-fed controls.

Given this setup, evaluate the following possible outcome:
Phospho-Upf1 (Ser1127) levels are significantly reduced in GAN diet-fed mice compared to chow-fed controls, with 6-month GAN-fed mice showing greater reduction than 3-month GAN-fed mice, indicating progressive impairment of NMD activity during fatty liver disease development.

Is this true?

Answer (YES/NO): YES